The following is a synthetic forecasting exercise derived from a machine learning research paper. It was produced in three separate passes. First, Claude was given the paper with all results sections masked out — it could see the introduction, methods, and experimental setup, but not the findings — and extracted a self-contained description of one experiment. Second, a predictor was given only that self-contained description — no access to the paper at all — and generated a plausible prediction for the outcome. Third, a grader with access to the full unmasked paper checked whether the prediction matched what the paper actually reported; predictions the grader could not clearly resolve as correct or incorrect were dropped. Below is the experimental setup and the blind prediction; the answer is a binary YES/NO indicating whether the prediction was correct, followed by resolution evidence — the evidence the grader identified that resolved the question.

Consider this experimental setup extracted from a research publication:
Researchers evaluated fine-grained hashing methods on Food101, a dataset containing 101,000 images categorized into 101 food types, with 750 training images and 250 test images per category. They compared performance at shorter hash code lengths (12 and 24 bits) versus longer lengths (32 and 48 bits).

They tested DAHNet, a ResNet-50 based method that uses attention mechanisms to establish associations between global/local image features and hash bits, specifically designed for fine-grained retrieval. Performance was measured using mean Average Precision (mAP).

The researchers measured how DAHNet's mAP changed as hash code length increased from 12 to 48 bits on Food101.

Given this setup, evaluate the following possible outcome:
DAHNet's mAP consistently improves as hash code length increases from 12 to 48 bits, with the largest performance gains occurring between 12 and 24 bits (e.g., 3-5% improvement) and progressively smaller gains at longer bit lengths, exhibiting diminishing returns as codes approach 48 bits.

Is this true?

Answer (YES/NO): NO